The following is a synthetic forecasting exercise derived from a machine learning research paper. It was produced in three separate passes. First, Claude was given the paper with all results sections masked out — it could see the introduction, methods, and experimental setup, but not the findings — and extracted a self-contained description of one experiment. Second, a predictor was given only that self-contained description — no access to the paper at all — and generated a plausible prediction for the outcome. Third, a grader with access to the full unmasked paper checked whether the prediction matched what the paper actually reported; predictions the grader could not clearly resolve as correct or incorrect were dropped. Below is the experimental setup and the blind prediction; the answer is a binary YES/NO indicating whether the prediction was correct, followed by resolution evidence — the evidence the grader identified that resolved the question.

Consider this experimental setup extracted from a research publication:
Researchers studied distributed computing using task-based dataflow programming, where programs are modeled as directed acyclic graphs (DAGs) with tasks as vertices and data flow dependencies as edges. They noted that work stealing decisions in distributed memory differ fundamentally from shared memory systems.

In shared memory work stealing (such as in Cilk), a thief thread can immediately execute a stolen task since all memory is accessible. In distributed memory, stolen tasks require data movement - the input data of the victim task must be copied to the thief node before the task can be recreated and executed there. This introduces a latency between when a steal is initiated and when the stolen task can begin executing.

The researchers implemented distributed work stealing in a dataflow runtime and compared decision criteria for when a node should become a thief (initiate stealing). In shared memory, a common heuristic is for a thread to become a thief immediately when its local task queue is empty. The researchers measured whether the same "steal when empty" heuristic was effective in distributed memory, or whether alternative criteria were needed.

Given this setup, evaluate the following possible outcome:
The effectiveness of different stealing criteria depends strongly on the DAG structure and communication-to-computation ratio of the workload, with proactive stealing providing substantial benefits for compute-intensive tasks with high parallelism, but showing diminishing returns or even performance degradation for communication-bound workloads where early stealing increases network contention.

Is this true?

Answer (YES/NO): NO